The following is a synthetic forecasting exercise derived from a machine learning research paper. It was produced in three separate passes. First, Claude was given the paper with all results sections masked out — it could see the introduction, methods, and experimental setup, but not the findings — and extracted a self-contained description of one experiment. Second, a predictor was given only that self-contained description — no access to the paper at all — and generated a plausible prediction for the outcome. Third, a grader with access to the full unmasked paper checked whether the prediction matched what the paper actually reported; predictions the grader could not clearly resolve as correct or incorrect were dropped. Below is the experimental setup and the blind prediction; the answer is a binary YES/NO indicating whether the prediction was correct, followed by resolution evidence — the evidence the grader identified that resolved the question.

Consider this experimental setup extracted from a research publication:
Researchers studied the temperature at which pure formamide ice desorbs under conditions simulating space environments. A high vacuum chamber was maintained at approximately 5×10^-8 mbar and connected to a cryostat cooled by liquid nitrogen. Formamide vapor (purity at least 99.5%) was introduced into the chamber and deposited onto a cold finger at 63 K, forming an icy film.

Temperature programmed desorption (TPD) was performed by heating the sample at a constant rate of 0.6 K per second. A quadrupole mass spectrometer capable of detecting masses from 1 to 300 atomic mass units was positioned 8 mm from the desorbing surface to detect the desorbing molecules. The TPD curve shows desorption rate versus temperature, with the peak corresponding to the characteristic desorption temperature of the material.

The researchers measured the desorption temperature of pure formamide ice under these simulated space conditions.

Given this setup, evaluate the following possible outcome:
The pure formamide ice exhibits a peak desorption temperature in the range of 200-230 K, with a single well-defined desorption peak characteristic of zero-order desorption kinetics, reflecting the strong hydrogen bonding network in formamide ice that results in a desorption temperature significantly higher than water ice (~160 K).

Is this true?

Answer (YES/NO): NO